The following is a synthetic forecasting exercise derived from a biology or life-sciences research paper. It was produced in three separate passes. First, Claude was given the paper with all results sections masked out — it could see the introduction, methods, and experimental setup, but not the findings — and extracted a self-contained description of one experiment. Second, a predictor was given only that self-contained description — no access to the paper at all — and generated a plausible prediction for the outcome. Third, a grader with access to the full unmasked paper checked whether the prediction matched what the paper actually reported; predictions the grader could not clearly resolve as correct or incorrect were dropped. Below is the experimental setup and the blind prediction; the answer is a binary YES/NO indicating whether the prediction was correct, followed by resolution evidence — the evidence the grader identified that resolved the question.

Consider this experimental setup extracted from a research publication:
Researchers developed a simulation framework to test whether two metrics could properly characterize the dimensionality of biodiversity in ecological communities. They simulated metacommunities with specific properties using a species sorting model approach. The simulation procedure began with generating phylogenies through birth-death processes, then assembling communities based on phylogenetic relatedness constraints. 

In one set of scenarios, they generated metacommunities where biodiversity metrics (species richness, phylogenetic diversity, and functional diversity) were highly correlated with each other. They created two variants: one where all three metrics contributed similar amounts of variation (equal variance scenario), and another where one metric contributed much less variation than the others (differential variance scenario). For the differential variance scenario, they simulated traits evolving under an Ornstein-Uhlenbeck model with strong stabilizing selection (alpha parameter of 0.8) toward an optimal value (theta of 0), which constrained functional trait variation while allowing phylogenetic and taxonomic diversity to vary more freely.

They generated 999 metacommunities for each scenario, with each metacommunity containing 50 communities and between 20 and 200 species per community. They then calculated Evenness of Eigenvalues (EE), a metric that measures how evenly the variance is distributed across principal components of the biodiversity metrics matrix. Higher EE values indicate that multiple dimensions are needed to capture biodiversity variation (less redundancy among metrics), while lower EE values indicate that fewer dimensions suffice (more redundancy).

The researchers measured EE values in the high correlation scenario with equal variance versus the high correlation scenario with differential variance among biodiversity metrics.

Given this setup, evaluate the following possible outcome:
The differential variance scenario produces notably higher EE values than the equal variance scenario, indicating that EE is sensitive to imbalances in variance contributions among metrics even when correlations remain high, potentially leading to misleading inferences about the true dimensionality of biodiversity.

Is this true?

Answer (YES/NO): NO